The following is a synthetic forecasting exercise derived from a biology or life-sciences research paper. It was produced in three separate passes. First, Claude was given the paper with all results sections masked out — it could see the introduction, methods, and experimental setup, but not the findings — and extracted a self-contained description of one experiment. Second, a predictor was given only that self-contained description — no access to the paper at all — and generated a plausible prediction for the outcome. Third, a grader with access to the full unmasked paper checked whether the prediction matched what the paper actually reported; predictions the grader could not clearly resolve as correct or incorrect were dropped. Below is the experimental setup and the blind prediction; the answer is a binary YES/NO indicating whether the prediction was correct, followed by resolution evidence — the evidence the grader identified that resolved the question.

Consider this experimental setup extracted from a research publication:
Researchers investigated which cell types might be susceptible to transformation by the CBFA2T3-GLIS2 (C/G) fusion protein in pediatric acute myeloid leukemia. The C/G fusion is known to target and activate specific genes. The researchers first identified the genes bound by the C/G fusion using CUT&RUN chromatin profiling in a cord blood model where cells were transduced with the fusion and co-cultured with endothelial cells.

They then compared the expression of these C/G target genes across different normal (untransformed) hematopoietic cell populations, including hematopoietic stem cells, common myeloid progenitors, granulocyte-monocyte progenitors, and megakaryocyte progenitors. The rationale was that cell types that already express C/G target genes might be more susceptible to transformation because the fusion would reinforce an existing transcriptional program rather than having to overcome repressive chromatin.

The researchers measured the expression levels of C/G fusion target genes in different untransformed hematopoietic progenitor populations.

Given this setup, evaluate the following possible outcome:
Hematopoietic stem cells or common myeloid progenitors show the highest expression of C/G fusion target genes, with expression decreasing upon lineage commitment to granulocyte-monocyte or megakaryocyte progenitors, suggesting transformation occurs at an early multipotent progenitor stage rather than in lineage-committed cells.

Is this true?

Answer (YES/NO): NO